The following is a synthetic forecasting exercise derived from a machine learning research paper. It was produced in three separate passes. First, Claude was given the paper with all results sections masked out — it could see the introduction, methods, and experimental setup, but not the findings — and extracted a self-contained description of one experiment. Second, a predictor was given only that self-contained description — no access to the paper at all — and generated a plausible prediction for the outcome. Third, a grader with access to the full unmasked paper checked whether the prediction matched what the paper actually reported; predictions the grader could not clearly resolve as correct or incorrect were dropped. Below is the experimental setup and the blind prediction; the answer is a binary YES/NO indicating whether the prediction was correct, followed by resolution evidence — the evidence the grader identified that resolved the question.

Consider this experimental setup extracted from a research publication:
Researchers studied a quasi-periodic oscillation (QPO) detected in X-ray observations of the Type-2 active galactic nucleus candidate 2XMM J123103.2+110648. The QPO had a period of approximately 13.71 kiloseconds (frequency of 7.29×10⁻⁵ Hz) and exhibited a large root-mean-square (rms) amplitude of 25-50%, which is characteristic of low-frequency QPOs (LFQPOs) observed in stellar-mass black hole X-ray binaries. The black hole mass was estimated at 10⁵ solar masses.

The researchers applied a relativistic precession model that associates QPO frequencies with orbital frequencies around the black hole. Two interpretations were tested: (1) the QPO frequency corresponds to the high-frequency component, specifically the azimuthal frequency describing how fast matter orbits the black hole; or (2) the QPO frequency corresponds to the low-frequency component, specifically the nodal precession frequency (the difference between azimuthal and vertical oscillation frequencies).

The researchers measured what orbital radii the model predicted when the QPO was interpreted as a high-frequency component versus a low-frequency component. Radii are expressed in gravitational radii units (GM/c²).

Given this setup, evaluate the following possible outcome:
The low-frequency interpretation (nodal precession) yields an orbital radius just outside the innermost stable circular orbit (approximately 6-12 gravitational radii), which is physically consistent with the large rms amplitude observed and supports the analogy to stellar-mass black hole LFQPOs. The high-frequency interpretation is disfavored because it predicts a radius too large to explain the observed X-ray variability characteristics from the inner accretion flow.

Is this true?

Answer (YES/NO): NO